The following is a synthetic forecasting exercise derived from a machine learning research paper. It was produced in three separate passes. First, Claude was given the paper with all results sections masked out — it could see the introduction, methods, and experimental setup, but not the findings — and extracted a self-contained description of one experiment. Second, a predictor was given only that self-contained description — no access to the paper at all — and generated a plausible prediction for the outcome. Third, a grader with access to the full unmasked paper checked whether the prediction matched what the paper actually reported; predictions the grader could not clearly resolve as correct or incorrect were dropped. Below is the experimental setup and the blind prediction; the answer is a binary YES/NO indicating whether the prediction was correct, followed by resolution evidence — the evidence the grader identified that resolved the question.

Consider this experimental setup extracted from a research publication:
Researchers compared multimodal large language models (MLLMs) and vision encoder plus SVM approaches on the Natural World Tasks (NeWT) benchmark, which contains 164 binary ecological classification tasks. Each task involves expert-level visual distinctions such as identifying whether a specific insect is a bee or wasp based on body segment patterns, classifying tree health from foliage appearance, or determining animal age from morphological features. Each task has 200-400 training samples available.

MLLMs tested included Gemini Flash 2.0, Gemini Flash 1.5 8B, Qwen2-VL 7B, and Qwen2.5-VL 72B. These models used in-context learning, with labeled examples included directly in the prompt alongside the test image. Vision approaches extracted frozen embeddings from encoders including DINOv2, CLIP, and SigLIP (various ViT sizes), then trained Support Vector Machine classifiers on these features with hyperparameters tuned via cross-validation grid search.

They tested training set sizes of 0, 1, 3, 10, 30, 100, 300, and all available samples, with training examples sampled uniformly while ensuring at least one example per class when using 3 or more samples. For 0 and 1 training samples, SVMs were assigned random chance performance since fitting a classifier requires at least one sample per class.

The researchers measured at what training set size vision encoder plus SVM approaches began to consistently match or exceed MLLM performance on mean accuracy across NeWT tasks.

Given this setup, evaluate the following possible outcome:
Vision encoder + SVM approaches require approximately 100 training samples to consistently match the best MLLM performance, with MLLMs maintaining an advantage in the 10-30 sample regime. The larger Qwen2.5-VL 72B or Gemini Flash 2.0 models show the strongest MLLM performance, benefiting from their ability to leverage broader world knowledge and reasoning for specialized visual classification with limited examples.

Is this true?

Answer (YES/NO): NO